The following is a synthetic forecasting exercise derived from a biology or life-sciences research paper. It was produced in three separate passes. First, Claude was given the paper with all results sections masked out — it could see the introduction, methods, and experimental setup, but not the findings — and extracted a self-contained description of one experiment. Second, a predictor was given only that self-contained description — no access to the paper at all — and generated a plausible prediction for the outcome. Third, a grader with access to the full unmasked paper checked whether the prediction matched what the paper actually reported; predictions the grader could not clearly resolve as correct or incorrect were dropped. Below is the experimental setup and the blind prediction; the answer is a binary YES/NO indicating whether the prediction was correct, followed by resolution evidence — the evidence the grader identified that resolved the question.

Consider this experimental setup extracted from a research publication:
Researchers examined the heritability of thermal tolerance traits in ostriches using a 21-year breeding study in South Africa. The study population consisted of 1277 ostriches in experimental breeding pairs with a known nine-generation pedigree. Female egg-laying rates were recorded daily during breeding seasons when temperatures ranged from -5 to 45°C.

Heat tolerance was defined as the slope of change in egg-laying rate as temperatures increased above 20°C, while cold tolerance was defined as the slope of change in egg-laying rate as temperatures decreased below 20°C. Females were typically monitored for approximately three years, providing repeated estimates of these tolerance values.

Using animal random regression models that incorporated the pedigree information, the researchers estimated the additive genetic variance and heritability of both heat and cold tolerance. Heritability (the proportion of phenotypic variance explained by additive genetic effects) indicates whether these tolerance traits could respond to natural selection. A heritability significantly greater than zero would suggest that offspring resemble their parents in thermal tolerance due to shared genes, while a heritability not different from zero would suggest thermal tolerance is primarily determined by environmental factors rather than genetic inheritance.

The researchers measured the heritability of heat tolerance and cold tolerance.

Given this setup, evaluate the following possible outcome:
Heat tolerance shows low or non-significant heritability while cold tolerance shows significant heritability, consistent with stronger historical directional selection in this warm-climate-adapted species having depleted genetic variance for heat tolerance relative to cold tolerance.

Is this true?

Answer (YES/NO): NO